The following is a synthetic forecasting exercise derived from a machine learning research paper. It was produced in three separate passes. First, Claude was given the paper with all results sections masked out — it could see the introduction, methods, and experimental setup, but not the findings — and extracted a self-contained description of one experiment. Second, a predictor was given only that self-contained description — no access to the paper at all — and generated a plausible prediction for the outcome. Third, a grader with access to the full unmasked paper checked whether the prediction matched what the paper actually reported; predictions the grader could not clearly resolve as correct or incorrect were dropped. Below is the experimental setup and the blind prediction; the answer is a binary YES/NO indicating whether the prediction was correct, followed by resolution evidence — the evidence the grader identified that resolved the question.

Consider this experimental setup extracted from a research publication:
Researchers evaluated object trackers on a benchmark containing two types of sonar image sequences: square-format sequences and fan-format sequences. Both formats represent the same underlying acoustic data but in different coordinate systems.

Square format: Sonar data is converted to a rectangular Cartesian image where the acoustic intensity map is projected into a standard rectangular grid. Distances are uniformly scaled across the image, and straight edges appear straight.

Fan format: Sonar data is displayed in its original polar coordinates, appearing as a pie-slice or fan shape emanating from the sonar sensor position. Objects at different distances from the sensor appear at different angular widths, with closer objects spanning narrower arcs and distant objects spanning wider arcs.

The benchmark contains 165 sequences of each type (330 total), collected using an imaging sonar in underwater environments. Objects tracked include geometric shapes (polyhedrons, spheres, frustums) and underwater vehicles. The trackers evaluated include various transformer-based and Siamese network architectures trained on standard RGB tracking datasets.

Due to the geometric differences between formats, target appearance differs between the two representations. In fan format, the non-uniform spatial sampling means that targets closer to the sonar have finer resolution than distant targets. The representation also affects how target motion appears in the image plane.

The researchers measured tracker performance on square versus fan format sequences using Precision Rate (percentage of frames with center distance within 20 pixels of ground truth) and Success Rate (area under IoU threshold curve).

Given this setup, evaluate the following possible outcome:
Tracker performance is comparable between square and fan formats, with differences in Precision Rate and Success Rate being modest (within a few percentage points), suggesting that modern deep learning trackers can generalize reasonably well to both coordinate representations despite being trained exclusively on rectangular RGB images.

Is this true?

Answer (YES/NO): NO